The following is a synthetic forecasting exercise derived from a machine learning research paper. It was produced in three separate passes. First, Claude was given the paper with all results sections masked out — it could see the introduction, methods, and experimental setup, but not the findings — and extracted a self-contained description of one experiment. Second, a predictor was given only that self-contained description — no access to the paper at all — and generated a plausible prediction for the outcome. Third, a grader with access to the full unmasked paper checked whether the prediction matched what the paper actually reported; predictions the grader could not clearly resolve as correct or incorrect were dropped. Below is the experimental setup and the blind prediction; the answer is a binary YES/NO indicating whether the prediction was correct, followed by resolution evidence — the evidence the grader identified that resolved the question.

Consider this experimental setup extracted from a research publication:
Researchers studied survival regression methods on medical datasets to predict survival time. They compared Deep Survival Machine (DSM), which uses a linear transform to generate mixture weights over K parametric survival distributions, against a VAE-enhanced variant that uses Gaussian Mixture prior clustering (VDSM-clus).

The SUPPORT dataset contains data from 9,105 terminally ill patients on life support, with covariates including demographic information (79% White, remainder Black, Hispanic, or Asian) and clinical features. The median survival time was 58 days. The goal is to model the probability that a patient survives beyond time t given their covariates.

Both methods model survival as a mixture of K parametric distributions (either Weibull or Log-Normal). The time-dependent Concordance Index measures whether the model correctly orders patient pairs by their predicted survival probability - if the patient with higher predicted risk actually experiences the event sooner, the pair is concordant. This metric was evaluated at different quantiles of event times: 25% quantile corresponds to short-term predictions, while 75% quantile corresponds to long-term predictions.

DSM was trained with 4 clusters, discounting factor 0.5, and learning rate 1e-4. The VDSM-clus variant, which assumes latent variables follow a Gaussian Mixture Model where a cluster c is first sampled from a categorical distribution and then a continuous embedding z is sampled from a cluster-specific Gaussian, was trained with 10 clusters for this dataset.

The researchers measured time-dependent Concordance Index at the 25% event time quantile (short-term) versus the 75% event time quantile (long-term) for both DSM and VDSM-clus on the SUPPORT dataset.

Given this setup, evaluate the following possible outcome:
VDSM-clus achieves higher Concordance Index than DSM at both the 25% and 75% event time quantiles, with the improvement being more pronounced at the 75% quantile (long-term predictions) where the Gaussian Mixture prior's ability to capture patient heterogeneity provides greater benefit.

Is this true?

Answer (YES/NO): NO